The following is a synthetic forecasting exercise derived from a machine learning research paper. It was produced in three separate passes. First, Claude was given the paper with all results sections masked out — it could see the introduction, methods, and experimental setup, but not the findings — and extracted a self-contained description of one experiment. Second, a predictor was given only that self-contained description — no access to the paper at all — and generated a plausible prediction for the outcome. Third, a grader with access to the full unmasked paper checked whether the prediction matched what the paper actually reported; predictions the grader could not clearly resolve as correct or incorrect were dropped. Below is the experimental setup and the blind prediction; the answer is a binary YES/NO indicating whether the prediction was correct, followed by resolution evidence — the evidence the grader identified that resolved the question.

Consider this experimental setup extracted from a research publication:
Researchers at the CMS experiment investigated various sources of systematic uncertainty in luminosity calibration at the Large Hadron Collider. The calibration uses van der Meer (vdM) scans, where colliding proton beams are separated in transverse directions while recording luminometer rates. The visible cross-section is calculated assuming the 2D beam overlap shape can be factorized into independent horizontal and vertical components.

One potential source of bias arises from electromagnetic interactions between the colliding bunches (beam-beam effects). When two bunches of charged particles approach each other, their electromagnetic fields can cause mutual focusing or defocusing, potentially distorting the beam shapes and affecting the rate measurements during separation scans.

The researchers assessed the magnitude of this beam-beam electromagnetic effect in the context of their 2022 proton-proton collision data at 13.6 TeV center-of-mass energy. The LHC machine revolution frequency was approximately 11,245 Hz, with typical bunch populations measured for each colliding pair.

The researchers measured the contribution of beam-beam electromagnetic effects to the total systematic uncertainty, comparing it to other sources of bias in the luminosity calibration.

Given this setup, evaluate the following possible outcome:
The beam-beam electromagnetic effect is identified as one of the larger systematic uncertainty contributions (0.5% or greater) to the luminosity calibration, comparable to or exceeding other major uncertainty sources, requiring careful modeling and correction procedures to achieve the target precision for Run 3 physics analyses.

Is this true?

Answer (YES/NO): NO